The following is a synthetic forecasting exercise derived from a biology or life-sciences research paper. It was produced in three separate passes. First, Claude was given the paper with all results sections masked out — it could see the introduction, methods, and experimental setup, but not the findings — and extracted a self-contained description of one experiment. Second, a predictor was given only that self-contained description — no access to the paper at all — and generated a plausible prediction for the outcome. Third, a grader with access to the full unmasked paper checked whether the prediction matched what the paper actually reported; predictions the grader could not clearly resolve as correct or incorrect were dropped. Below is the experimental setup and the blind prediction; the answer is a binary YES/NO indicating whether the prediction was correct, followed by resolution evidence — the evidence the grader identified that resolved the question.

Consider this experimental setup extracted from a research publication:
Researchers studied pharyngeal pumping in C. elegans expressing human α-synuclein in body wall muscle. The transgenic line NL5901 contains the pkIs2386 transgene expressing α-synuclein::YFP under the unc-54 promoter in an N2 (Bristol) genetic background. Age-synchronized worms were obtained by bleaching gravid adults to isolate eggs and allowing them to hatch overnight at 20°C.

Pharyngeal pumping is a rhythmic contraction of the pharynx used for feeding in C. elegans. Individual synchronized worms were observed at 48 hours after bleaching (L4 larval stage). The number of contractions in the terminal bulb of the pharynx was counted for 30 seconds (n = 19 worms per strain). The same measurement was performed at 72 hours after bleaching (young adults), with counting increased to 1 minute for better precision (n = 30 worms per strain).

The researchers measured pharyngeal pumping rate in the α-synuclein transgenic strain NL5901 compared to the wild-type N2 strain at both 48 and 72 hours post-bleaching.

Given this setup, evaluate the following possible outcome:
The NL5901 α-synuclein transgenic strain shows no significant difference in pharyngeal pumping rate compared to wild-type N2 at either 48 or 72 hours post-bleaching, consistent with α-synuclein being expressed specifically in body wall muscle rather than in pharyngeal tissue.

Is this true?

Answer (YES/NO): YES